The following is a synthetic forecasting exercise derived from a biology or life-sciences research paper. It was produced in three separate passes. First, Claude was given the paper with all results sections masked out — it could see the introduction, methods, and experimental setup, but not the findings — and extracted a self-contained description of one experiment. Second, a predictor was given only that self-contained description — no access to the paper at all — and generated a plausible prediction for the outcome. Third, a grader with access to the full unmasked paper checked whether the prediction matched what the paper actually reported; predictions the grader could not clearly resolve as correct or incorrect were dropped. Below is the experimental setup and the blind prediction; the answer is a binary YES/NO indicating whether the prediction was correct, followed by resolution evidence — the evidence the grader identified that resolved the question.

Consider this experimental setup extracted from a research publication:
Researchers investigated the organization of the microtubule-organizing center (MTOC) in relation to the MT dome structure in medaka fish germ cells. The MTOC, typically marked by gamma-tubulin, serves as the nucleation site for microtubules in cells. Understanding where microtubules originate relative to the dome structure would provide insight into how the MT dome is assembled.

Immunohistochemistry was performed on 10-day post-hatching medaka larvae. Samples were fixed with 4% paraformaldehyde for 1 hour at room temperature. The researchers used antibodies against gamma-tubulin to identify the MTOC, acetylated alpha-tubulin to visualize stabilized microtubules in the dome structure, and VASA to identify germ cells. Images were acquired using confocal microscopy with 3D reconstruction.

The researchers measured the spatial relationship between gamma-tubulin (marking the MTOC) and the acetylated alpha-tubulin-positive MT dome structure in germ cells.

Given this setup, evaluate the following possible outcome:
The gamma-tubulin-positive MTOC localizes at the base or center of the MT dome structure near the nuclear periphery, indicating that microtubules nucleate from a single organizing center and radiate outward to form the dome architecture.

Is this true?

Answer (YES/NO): YES